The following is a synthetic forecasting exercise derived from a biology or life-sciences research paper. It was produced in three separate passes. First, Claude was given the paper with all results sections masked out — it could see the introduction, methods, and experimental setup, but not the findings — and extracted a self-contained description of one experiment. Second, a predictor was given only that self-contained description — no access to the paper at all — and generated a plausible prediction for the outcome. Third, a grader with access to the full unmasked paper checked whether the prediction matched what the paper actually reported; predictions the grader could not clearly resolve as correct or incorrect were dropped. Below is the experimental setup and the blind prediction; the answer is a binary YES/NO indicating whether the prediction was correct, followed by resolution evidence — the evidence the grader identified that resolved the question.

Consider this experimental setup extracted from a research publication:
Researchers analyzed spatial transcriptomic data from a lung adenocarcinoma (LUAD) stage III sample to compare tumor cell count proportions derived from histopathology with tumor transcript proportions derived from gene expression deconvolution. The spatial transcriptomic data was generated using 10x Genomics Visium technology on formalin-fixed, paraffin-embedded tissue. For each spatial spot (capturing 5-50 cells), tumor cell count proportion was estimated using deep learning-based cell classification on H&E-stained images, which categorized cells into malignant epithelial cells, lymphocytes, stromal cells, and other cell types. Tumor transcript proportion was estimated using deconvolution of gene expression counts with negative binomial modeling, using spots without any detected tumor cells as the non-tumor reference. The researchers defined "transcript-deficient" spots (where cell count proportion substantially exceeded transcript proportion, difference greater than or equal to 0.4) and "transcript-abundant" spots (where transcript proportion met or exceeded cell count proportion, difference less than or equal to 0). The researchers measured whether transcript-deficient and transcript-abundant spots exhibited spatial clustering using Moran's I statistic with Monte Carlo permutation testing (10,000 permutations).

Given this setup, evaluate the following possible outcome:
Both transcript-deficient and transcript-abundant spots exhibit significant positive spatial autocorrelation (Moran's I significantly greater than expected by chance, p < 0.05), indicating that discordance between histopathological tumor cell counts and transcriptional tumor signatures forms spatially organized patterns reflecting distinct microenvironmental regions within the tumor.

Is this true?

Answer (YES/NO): YES